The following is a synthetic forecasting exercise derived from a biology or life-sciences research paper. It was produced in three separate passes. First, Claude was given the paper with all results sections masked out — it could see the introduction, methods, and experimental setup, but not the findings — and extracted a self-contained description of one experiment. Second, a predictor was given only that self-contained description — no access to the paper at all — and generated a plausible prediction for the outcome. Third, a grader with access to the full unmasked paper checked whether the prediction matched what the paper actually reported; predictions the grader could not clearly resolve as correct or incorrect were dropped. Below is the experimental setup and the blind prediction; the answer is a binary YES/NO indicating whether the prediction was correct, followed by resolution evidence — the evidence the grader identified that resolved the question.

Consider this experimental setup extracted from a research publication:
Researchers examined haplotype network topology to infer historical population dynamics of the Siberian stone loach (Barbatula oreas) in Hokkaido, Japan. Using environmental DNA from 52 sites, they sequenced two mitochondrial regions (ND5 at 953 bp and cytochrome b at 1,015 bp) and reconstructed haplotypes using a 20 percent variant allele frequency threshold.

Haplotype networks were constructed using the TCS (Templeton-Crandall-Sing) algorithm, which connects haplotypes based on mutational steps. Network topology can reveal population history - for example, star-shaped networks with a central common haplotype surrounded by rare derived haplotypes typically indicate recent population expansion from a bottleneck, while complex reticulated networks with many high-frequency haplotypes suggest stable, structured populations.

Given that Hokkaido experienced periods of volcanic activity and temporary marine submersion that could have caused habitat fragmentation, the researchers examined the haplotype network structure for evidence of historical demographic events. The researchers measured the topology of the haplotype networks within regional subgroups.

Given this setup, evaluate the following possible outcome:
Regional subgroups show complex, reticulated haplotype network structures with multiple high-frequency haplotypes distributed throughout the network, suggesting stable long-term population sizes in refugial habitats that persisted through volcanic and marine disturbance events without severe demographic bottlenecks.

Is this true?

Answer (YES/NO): NO